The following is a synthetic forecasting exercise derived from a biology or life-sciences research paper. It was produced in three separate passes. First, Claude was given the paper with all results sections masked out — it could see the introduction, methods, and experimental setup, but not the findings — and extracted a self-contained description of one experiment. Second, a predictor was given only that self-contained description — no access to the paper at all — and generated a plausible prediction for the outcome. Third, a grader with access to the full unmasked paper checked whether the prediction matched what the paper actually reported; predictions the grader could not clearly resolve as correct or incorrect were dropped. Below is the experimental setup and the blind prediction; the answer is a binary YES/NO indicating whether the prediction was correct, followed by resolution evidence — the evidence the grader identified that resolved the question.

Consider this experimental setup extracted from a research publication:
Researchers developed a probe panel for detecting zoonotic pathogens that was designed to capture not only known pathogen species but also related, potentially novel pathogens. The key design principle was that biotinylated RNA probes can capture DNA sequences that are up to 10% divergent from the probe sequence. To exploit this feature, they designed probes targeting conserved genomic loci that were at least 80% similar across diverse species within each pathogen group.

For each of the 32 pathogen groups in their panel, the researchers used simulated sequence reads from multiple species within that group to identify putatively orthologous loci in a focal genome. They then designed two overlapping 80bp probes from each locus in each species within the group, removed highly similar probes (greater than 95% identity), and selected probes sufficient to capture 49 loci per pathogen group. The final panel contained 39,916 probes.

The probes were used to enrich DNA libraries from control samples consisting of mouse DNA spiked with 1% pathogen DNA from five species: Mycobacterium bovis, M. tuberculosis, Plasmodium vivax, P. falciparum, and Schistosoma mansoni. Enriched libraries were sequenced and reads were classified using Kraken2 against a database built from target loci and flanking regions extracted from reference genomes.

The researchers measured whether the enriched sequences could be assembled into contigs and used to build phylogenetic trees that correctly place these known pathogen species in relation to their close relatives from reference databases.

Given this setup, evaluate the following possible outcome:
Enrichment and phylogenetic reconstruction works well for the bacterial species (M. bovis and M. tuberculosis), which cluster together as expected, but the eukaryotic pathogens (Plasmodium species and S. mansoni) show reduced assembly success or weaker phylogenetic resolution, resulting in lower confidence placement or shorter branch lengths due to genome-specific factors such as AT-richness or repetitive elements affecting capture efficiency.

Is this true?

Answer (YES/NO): NO